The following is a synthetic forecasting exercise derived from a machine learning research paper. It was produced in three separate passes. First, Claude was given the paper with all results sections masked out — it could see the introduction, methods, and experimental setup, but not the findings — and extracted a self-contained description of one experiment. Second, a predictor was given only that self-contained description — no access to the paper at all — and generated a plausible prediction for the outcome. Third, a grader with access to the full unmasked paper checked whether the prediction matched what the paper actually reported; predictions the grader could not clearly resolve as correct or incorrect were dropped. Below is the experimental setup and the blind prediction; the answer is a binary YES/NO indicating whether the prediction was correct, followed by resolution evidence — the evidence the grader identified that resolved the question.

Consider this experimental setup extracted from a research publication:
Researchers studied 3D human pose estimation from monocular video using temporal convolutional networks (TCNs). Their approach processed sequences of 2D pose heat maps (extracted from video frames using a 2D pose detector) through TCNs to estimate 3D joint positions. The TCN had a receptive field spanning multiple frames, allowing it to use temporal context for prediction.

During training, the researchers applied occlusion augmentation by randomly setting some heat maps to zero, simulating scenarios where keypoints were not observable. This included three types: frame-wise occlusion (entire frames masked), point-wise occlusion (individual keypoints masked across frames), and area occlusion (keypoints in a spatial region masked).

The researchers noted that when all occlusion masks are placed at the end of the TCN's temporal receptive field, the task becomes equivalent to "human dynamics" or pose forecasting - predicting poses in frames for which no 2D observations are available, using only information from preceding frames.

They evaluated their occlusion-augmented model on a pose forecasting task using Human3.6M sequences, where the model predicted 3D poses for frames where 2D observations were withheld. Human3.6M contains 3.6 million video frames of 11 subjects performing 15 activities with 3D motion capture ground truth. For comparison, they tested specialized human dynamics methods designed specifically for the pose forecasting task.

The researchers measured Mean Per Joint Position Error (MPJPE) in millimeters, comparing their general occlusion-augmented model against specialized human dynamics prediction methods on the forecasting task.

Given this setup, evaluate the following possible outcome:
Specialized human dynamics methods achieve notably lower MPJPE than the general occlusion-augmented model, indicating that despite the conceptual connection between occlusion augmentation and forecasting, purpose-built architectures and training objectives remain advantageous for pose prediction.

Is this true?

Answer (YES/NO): NO